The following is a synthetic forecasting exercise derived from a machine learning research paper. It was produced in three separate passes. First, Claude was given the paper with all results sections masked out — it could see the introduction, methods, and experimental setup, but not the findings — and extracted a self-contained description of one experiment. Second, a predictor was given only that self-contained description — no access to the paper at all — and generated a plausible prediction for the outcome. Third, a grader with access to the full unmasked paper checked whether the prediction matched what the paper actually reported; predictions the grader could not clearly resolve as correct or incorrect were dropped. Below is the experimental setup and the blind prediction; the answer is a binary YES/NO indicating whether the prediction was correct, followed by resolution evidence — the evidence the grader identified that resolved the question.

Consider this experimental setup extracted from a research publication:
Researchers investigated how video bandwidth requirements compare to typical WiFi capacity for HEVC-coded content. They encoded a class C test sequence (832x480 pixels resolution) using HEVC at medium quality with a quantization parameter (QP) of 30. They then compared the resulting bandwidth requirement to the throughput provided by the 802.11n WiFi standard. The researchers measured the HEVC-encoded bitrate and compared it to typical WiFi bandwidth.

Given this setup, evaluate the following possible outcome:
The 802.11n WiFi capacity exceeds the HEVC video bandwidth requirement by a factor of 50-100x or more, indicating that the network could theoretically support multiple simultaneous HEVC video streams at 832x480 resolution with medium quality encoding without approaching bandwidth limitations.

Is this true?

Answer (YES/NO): NO